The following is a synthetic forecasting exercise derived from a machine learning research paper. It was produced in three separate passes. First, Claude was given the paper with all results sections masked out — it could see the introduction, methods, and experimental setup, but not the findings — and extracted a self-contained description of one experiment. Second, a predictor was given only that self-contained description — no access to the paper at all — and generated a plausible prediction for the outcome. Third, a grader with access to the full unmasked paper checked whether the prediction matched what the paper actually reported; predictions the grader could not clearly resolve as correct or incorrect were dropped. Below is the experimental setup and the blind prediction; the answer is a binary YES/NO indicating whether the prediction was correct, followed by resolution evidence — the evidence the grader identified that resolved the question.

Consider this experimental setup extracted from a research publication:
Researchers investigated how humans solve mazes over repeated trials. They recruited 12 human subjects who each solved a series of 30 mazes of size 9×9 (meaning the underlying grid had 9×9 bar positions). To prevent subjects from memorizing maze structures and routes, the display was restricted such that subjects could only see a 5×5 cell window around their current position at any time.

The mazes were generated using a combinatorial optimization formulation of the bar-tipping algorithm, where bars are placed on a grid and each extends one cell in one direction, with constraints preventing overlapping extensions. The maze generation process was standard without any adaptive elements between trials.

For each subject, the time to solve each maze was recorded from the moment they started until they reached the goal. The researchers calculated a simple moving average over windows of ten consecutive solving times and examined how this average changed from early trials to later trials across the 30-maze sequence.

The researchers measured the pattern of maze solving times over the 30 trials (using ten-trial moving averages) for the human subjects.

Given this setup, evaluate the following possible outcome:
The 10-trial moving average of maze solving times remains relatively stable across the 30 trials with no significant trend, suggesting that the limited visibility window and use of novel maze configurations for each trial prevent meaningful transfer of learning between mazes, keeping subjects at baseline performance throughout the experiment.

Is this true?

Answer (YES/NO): NO